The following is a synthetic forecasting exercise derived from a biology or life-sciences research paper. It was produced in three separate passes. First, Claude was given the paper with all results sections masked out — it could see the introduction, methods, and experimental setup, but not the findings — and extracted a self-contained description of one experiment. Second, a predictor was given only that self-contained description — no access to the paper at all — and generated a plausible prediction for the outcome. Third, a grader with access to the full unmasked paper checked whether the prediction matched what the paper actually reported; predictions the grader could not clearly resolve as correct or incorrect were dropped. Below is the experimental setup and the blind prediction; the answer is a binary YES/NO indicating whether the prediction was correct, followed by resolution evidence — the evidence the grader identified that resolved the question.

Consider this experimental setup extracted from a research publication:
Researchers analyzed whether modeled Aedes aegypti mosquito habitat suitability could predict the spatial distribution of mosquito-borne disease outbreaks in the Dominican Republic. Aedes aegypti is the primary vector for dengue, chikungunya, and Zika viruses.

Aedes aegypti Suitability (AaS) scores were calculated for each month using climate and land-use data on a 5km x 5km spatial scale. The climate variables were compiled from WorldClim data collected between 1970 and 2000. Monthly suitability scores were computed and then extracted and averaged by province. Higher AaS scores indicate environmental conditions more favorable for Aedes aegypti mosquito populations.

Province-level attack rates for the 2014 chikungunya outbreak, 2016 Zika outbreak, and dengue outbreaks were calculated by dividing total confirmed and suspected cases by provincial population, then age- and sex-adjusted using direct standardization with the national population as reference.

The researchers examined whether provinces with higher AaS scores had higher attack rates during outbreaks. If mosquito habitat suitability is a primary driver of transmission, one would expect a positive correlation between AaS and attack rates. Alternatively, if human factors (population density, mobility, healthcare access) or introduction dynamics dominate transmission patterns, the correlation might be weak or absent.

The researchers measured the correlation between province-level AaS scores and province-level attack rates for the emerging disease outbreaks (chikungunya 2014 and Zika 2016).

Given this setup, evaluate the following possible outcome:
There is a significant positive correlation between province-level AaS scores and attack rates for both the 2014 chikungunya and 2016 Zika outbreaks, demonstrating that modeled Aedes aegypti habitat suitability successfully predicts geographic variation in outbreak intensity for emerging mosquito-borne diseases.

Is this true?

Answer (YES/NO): NO